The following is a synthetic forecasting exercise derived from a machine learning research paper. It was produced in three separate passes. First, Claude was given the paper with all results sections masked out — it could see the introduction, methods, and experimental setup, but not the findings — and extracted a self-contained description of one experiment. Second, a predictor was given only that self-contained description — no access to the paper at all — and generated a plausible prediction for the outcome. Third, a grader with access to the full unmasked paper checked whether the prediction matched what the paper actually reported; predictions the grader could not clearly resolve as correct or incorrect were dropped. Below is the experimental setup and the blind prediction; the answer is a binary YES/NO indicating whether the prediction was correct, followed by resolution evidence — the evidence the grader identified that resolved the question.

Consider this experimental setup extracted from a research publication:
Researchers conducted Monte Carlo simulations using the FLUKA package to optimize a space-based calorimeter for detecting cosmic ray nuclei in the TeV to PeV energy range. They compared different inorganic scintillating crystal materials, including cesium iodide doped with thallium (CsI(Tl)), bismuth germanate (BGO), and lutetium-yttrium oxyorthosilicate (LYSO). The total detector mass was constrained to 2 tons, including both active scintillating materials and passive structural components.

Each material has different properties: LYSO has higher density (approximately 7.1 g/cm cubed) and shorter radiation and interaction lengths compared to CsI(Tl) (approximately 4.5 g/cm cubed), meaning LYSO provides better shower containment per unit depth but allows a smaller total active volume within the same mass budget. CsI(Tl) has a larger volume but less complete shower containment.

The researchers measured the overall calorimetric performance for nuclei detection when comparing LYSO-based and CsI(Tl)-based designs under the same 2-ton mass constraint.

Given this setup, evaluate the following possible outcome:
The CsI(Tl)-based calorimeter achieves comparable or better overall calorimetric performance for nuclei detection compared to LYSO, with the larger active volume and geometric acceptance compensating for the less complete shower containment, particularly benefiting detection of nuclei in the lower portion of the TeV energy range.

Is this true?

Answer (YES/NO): NO